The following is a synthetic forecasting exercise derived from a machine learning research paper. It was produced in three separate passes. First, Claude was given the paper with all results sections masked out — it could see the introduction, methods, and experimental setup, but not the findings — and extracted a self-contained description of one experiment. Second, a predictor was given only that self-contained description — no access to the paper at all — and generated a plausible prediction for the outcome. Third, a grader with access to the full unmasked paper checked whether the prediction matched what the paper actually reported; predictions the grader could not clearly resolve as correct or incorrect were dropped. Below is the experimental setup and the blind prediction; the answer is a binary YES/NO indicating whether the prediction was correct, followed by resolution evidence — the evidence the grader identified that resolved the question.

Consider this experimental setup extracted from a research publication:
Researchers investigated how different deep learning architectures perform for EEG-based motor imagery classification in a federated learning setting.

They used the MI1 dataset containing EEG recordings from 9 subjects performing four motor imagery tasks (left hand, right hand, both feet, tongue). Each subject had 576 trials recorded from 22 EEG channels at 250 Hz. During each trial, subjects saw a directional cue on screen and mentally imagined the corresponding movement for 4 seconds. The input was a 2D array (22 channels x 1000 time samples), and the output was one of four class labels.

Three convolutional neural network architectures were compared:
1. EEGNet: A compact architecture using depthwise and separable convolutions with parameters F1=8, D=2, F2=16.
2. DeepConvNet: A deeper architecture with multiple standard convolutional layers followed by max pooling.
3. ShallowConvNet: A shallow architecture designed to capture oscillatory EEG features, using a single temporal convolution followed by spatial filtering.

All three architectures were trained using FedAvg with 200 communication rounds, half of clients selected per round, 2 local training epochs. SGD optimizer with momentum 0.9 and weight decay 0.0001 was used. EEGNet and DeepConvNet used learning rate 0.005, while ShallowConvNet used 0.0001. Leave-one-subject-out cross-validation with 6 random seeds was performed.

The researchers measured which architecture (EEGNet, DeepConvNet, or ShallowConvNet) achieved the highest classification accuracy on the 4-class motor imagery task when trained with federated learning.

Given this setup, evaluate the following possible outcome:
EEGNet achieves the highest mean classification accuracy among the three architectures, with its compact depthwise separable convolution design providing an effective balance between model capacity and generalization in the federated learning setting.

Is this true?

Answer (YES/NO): NO